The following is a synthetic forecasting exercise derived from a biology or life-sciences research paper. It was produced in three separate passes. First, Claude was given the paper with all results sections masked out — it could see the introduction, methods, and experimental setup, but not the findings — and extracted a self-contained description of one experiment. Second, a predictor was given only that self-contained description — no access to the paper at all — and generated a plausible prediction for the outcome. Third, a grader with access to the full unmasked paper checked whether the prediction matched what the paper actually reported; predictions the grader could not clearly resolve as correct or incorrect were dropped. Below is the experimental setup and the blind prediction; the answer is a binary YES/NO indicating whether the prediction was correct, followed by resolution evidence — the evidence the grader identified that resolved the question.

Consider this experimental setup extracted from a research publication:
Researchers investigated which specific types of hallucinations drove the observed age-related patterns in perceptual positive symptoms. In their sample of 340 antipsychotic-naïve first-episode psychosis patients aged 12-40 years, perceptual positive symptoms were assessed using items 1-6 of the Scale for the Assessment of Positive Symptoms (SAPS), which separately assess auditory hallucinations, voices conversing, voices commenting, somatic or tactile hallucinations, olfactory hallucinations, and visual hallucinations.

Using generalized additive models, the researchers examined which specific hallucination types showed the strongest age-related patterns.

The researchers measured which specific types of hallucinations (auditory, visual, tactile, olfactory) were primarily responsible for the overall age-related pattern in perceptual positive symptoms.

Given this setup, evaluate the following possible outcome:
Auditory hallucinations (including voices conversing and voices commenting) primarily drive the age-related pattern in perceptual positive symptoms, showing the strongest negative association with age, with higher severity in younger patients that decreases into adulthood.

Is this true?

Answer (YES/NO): NO